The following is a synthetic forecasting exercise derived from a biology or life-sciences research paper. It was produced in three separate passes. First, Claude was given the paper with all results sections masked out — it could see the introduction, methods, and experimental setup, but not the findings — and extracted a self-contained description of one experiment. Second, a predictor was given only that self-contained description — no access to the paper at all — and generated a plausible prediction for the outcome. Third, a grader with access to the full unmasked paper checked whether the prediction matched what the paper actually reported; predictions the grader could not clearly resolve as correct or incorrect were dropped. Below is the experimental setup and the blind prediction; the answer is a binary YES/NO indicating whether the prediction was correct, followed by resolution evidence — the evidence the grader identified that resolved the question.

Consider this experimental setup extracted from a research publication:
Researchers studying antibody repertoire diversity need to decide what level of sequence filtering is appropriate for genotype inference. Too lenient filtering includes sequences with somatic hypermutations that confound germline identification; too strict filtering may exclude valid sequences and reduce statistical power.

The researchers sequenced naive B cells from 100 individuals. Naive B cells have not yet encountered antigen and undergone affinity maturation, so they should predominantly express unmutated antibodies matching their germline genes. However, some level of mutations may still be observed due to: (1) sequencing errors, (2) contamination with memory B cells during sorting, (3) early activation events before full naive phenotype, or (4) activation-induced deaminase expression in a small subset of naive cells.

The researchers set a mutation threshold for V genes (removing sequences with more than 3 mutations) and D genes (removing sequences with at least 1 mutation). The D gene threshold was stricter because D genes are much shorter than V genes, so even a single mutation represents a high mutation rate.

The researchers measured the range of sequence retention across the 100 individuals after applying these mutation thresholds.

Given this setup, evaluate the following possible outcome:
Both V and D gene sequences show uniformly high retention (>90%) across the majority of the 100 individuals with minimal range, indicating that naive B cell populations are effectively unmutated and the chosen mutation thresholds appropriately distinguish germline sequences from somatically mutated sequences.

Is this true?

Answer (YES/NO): NO